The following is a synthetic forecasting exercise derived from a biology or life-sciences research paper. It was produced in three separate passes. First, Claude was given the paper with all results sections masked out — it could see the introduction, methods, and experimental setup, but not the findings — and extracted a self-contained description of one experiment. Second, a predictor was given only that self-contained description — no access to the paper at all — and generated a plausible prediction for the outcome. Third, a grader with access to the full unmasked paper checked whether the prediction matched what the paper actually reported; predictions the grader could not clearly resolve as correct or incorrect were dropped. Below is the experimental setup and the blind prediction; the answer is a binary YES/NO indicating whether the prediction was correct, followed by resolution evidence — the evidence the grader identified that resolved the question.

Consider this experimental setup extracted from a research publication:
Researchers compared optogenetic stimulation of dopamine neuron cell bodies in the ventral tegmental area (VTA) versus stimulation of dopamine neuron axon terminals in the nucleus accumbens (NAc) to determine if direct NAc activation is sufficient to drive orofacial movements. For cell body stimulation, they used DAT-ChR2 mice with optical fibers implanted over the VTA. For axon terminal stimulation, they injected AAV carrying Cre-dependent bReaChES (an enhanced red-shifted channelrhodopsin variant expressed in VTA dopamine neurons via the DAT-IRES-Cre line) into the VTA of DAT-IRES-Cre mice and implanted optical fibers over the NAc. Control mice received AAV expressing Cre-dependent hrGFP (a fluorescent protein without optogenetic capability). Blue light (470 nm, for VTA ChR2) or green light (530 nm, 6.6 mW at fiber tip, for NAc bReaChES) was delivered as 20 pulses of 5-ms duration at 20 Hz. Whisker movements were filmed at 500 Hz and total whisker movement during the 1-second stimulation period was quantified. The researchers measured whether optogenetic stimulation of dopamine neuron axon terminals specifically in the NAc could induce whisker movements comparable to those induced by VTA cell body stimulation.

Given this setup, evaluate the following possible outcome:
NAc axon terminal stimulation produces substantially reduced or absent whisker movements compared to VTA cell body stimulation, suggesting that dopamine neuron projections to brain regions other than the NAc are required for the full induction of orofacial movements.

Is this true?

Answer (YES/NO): NO